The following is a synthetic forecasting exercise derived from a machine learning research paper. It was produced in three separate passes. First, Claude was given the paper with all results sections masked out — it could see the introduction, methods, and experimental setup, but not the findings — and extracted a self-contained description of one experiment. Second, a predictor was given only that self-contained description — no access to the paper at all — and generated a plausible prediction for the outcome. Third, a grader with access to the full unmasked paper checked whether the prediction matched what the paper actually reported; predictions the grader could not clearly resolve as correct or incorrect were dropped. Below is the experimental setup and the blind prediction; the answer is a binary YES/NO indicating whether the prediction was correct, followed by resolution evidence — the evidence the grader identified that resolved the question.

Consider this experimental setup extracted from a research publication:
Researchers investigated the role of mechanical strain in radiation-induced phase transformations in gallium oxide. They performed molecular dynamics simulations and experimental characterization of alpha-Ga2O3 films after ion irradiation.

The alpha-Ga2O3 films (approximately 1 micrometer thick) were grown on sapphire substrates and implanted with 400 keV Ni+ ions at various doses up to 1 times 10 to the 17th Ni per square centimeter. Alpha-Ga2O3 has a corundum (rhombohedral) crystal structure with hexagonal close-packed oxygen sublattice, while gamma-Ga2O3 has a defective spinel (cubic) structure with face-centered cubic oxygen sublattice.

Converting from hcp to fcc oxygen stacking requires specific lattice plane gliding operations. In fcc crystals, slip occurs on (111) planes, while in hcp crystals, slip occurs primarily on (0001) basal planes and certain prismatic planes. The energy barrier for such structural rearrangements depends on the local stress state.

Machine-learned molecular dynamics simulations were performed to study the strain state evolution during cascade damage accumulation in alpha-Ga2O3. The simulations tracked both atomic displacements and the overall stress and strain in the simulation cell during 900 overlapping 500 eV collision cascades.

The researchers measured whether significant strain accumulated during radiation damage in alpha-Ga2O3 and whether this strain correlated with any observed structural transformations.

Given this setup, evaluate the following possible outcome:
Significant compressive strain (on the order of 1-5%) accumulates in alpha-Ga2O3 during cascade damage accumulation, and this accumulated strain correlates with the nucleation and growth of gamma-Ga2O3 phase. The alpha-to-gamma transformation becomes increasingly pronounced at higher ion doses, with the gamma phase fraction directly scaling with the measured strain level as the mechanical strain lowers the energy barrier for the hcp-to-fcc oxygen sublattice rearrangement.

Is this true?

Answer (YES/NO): NO